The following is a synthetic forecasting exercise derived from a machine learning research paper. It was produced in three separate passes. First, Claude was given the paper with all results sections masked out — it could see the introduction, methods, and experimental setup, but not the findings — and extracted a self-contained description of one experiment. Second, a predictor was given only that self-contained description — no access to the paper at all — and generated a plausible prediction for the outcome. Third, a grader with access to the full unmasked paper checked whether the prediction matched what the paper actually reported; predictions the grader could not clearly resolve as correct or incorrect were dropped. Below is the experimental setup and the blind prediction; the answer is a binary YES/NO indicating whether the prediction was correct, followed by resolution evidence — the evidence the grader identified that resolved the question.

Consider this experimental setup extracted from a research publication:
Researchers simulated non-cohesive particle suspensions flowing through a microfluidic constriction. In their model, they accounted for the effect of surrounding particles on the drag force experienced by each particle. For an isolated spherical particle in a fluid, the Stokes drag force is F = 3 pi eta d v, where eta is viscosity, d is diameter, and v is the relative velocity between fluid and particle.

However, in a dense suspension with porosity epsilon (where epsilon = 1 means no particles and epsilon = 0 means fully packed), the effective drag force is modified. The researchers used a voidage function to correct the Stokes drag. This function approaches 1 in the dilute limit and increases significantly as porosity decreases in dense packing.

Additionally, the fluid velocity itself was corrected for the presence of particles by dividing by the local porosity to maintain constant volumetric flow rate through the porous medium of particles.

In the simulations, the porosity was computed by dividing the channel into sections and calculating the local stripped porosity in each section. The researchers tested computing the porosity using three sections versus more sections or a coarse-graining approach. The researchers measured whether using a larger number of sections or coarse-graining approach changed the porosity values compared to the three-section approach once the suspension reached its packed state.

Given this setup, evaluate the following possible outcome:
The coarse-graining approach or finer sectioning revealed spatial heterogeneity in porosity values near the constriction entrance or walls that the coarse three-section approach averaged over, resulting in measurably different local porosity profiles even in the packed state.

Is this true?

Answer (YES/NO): NO